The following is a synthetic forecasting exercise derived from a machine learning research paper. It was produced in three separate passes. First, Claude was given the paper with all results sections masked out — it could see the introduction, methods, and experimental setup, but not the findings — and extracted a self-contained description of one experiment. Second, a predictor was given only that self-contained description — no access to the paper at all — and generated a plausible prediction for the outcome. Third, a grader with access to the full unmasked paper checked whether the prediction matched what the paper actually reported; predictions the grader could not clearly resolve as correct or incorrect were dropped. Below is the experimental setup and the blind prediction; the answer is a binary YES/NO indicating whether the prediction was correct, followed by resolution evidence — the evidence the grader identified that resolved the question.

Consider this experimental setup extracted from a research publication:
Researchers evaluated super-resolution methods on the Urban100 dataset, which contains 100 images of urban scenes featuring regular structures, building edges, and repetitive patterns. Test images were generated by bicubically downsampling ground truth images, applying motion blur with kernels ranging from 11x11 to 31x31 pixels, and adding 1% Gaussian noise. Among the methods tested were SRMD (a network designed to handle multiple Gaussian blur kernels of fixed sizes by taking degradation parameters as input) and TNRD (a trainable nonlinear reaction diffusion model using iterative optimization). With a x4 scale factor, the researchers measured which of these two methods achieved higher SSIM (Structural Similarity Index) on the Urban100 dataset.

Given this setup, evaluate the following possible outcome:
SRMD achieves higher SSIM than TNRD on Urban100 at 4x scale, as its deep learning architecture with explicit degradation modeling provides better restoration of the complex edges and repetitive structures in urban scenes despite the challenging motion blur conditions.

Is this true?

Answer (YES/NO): NO